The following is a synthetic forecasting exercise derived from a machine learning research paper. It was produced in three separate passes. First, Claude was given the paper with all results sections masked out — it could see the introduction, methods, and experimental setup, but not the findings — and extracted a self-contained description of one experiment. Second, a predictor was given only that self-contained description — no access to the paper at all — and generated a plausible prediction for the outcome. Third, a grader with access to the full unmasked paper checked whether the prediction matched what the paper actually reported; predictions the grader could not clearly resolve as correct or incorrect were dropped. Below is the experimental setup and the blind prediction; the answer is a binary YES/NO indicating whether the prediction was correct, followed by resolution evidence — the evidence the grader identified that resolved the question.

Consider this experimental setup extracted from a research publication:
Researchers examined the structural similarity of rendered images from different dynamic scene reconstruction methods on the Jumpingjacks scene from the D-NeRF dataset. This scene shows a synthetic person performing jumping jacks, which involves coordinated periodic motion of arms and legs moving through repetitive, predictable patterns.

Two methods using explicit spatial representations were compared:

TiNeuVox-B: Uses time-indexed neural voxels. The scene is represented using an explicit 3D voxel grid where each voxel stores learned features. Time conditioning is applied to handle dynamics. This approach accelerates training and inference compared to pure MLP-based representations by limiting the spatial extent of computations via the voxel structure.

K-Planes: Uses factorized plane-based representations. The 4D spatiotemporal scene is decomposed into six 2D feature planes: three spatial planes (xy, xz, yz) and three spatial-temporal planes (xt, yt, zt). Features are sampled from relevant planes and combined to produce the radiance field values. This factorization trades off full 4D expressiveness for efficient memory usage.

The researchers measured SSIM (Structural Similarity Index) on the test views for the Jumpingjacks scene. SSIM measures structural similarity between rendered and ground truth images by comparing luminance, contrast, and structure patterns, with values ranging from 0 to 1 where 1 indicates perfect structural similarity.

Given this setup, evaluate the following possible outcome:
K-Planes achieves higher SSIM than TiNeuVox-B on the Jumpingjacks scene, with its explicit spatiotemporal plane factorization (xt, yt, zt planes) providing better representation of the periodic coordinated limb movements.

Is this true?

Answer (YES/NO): NO